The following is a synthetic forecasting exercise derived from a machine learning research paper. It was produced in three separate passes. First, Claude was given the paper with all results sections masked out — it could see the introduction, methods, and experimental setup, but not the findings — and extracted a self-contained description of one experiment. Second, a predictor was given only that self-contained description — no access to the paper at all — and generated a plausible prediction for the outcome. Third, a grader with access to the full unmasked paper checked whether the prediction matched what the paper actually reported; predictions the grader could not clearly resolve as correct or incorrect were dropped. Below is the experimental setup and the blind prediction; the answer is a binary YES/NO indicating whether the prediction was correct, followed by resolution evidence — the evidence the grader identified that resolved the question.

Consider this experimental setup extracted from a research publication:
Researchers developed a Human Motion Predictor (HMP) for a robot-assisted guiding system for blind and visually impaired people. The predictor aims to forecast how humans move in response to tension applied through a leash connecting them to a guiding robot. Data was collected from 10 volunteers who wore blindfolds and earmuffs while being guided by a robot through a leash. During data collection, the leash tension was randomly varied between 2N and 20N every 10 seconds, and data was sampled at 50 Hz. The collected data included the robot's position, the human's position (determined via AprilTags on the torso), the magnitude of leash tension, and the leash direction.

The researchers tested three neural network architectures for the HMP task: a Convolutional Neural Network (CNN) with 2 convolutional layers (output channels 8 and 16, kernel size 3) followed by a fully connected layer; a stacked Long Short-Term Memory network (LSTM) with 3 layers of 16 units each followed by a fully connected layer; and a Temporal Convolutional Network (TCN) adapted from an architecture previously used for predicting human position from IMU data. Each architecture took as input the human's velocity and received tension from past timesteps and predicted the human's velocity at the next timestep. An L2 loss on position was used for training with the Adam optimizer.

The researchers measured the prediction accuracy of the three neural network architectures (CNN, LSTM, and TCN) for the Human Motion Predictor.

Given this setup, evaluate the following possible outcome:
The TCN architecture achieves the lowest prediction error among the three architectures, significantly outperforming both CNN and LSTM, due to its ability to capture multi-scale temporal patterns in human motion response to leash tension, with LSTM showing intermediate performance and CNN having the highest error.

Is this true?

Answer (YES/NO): NO